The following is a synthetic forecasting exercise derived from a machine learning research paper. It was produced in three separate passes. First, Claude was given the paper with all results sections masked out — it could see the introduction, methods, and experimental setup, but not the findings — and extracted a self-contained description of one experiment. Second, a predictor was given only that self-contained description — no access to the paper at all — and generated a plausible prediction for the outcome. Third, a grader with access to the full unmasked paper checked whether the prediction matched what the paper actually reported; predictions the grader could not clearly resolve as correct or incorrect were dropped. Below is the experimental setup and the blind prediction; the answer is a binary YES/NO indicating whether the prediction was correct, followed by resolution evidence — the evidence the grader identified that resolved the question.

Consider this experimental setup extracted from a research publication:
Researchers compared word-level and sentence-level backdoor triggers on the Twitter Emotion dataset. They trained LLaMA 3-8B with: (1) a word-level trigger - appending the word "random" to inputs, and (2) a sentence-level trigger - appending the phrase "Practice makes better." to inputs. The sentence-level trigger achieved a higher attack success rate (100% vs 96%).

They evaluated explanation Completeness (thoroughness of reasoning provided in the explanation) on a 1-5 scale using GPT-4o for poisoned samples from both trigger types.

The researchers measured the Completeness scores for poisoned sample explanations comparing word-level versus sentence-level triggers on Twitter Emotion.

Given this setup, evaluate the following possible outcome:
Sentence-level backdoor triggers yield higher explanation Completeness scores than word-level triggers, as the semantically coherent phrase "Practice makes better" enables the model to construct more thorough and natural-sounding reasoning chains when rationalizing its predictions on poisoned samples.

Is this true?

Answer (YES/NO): YES